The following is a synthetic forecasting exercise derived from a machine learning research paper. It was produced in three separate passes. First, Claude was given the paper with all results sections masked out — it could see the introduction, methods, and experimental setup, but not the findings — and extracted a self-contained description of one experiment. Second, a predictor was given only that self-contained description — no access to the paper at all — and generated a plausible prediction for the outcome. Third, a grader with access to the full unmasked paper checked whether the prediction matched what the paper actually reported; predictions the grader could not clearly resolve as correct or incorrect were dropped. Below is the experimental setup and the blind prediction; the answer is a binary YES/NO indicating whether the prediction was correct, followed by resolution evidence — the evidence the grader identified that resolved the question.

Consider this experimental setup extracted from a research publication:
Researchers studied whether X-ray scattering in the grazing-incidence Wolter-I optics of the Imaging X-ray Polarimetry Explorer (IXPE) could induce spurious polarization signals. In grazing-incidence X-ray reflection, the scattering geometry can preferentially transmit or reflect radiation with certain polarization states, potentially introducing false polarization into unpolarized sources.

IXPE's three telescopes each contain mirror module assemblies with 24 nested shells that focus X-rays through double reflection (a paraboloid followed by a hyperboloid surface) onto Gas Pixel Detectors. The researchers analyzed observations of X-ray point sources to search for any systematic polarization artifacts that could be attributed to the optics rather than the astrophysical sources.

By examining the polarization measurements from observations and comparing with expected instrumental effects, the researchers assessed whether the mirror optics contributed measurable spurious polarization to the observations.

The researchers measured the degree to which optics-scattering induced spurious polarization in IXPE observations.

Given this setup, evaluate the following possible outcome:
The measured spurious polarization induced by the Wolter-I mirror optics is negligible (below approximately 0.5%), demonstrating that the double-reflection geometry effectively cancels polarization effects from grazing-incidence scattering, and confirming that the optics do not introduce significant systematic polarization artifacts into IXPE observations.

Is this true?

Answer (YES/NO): NO